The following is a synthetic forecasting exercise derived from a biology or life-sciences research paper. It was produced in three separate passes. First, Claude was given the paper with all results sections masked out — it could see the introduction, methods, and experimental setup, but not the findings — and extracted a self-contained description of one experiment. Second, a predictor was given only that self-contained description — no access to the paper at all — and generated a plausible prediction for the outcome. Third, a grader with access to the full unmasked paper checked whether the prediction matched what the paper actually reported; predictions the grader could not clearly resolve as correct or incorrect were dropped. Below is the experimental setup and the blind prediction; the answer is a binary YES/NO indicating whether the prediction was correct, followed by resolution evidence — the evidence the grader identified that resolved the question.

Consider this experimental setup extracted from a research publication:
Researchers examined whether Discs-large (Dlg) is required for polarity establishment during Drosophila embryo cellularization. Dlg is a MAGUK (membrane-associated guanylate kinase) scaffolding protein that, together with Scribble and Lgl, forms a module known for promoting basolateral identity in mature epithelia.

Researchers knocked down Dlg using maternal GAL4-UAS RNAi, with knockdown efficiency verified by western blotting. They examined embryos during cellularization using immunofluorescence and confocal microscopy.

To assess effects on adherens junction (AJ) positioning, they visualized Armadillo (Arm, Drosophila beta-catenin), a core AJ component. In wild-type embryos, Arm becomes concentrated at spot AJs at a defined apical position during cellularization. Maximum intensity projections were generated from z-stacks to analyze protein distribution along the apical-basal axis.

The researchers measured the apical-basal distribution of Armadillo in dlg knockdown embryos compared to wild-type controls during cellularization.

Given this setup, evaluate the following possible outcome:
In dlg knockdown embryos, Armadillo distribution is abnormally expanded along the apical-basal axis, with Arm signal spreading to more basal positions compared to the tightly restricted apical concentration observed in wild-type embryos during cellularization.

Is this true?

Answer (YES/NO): NO